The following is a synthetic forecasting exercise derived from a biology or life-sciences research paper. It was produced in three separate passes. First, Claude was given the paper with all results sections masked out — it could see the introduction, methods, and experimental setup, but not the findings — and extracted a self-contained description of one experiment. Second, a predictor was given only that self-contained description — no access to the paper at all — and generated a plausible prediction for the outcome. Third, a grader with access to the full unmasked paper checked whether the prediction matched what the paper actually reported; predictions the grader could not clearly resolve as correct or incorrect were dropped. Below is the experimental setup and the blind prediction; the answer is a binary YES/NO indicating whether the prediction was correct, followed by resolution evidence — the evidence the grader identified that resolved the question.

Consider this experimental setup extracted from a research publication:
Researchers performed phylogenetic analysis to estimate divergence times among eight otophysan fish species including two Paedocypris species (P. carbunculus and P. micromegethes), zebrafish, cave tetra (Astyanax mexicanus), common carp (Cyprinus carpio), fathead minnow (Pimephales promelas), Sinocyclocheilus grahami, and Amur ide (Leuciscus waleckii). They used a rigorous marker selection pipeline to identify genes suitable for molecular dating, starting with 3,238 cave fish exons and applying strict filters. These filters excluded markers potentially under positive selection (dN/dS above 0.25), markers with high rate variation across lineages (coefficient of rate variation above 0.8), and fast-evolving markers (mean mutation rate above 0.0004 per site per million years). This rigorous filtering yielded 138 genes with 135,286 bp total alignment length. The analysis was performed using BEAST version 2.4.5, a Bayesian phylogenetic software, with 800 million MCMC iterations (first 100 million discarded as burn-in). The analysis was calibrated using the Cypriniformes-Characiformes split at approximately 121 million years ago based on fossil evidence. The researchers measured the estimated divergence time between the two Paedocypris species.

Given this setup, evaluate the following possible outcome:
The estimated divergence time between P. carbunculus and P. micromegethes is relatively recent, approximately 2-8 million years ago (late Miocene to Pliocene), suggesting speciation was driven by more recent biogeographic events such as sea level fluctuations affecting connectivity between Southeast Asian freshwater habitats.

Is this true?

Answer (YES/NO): NO